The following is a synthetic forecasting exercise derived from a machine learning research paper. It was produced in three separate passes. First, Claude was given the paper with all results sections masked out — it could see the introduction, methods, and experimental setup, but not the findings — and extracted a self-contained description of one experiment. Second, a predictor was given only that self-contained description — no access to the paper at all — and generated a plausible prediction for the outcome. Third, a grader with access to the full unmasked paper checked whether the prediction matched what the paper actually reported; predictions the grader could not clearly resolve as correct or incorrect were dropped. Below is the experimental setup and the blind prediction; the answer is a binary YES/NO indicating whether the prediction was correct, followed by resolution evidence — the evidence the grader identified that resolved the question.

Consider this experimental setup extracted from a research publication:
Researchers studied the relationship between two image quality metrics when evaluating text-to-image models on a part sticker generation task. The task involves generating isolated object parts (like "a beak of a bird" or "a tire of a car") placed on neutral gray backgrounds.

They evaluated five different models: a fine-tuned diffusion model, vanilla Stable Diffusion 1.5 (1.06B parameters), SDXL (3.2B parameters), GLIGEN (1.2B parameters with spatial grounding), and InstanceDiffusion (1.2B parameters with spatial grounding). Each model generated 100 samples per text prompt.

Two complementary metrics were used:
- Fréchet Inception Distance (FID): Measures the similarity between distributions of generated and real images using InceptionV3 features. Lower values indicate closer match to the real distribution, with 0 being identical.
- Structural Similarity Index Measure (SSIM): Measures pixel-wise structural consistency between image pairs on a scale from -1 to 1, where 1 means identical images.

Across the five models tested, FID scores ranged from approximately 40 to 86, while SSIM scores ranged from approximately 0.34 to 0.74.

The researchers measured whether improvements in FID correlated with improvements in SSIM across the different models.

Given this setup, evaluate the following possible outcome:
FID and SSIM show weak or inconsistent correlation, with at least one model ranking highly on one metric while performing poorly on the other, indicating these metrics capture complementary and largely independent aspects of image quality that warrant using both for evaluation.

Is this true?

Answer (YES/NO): NO